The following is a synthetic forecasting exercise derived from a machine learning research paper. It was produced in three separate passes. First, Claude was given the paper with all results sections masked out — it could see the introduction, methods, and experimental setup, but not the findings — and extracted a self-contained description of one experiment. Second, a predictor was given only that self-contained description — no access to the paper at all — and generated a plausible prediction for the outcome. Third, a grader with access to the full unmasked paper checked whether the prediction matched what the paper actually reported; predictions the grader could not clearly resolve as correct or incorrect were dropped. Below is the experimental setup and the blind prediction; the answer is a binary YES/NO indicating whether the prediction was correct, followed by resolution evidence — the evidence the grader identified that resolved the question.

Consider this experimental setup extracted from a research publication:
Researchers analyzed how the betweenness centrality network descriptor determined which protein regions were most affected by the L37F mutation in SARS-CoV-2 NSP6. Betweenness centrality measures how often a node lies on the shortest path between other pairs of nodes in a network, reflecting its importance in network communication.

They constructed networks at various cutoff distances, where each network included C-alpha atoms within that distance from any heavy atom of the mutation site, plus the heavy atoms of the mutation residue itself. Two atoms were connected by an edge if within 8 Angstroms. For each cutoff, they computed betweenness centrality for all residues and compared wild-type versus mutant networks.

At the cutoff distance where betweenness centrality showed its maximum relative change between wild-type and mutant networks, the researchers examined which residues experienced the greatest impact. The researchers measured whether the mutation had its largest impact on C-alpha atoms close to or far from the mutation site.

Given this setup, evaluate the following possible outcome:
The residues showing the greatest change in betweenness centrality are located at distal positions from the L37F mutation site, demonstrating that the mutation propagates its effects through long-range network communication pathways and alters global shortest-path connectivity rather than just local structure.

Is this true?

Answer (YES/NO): NO